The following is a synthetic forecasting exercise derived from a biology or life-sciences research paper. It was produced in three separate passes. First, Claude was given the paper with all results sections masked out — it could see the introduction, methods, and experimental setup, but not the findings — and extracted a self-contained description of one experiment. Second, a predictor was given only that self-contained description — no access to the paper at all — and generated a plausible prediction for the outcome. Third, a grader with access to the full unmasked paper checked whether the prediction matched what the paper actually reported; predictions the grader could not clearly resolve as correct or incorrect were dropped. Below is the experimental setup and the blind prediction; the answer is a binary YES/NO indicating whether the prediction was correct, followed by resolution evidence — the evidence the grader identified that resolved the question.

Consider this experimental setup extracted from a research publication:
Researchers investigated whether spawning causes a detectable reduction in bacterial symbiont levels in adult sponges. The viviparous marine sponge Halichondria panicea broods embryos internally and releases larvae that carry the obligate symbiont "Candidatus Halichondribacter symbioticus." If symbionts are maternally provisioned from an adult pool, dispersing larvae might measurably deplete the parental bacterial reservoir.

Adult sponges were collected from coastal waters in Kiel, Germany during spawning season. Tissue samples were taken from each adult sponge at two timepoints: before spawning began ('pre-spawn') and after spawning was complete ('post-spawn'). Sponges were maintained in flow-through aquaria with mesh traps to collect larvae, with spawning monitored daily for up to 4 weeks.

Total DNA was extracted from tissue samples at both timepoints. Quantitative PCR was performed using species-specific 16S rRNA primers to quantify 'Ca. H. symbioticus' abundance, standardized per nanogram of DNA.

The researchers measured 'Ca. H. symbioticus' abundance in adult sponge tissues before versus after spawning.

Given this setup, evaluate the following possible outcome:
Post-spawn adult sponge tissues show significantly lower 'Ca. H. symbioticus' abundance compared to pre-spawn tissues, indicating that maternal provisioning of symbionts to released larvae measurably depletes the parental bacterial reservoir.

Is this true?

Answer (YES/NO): YES